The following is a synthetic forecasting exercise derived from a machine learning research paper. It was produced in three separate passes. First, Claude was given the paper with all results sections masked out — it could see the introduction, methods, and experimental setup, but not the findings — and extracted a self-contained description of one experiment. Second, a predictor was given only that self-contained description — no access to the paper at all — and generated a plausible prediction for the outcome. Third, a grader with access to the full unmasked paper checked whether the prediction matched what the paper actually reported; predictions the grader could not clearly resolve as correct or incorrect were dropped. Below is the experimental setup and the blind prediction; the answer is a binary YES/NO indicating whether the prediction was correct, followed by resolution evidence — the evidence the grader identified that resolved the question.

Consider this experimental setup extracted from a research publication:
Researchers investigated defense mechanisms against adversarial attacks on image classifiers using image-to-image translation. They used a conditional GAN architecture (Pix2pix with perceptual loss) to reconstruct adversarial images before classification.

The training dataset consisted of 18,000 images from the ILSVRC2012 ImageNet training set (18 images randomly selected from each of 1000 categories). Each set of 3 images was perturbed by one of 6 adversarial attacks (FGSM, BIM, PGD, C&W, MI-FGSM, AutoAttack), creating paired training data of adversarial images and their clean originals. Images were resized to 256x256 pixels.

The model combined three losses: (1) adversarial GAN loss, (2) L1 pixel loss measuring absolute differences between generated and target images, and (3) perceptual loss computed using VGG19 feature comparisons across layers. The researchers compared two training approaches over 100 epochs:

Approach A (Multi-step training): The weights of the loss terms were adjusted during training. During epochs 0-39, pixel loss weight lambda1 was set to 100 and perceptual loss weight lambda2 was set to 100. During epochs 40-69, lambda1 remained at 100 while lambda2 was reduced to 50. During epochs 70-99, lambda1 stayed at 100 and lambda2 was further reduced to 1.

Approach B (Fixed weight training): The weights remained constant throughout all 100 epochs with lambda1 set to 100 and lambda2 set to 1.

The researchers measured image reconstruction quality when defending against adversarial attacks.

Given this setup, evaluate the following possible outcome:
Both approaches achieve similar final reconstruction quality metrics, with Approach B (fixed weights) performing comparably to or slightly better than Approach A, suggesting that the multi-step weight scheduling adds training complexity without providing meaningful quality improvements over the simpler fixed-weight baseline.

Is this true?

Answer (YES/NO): NO